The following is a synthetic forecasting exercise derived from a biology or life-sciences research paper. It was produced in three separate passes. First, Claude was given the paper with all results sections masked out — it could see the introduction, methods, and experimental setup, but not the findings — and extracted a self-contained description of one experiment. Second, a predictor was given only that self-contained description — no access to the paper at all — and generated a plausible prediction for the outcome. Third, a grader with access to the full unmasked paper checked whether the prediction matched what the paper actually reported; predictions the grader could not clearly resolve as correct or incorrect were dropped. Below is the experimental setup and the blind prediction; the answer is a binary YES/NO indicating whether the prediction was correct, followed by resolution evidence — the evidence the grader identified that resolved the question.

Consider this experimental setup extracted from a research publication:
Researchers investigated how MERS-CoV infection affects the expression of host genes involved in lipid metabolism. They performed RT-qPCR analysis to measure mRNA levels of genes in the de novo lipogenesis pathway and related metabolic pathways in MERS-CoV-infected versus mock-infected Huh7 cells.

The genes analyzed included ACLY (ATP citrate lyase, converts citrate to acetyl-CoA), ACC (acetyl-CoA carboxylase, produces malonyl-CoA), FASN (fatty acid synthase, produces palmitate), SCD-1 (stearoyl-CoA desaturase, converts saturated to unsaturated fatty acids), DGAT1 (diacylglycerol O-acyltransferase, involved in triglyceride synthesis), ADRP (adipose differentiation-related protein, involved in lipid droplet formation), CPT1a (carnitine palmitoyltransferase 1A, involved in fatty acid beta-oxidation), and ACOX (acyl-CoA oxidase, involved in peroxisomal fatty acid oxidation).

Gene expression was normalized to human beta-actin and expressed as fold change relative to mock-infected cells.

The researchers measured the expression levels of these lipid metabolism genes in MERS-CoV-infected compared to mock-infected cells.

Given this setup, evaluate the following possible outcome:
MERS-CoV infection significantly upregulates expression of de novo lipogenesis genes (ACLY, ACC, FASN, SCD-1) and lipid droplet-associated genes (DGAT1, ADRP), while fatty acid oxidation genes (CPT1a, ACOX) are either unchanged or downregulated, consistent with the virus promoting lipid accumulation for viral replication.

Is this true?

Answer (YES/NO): NO